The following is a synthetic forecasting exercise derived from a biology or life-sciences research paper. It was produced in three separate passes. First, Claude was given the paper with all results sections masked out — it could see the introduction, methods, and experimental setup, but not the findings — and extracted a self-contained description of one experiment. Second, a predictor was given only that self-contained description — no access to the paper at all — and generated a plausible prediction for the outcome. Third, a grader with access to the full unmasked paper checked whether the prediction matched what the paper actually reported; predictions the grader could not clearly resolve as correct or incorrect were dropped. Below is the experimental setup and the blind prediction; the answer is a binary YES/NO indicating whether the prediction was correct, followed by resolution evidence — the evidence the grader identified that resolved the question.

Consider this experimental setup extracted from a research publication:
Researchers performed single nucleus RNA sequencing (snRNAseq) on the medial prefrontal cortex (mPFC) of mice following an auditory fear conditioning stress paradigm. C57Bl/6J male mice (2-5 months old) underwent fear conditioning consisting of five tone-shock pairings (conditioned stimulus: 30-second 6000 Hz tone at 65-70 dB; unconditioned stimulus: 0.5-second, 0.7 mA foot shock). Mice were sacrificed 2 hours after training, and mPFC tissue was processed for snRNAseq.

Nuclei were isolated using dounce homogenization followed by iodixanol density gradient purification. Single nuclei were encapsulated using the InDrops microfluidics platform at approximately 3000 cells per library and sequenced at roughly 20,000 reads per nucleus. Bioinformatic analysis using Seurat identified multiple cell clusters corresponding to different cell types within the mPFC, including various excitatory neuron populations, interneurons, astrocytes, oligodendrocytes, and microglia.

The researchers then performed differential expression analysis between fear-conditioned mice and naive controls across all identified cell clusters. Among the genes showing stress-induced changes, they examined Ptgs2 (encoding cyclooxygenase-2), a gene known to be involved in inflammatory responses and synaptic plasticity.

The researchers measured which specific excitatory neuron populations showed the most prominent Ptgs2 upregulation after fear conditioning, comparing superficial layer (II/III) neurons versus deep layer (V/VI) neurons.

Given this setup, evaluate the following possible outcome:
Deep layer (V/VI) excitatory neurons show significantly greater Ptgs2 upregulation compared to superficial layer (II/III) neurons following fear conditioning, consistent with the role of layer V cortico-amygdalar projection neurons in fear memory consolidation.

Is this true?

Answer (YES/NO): NO